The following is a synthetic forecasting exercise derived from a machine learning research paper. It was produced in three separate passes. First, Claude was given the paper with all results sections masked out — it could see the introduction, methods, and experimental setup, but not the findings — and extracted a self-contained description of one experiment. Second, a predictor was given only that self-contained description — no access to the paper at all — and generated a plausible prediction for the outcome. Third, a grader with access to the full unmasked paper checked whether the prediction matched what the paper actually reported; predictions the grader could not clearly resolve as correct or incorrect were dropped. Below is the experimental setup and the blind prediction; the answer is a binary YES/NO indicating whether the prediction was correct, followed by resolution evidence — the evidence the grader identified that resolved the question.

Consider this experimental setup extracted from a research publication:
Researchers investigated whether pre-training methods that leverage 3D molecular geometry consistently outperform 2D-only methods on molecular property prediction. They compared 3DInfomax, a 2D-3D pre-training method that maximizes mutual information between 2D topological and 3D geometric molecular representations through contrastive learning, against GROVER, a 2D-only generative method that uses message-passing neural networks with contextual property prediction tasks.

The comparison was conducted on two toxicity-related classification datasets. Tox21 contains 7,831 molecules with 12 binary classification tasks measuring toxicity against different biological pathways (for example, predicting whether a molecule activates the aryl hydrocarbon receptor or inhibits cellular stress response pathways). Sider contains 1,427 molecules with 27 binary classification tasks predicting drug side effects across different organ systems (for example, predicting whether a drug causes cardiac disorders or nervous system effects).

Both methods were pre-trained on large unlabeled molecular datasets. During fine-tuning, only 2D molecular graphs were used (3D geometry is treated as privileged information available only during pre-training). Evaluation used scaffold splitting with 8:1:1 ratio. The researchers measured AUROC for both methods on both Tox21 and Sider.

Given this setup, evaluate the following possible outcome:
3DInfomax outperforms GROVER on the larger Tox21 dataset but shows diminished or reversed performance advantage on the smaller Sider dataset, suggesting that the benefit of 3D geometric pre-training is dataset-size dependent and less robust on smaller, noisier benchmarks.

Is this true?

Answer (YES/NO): NO